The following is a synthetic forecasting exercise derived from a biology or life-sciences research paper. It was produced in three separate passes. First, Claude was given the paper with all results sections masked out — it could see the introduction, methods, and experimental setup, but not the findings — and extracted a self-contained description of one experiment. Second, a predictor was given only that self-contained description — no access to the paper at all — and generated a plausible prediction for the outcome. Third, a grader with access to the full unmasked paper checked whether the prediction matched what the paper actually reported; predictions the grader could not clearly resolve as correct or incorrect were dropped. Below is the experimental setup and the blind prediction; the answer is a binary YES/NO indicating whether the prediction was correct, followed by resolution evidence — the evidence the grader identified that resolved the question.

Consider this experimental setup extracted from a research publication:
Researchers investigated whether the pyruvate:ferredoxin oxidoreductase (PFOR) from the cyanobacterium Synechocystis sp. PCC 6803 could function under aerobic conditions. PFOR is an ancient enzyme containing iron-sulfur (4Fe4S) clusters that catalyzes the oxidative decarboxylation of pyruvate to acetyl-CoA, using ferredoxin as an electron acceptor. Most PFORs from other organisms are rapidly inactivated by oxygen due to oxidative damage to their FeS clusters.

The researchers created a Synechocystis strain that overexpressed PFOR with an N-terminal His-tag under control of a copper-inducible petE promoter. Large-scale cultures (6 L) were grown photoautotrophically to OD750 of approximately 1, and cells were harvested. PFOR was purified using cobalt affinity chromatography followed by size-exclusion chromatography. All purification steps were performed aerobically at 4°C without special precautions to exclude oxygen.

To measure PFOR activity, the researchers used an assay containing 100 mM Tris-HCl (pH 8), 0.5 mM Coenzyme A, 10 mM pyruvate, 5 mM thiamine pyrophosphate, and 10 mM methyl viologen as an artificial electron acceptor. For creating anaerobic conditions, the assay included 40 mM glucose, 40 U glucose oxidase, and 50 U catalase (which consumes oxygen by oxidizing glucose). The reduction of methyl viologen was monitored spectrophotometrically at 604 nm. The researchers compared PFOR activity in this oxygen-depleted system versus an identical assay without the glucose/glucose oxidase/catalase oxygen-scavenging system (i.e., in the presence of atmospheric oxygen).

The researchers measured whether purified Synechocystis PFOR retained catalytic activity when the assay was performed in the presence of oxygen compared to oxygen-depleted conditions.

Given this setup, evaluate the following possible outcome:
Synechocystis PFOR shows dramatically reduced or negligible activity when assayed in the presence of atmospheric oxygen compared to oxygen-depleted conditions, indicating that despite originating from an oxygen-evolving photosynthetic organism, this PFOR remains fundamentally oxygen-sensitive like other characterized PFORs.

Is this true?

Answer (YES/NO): NO